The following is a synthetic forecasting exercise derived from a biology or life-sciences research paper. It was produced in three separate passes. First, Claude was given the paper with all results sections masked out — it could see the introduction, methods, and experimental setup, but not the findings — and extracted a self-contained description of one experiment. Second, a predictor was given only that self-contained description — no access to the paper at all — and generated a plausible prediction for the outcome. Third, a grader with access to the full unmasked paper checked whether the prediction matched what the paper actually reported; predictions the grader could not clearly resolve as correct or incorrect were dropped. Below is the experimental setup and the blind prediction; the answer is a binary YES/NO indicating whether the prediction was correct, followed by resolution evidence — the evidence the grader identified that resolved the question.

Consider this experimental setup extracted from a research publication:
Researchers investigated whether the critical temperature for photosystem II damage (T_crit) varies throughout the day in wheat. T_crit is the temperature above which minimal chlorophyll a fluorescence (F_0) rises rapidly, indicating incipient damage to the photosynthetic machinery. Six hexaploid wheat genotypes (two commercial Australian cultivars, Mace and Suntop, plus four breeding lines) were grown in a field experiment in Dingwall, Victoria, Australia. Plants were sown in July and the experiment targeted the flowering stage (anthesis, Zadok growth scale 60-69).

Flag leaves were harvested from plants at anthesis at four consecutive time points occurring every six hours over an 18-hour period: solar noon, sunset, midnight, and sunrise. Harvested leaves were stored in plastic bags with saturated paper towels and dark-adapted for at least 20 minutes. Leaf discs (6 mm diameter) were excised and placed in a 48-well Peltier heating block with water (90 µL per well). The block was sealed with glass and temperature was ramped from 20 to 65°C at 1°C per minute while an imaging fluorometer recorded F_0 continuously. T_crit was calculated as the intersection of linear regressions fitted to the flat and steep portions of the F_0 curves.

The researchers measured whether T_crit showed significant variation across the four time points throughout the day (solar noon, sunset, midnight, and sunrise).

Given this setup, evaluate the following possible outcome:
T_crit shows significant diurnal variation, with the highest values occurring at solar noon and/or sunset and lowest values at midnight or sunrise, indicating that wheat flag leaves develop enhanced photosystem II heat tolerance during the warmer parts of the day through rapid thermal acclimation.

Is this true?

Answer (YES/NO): NO